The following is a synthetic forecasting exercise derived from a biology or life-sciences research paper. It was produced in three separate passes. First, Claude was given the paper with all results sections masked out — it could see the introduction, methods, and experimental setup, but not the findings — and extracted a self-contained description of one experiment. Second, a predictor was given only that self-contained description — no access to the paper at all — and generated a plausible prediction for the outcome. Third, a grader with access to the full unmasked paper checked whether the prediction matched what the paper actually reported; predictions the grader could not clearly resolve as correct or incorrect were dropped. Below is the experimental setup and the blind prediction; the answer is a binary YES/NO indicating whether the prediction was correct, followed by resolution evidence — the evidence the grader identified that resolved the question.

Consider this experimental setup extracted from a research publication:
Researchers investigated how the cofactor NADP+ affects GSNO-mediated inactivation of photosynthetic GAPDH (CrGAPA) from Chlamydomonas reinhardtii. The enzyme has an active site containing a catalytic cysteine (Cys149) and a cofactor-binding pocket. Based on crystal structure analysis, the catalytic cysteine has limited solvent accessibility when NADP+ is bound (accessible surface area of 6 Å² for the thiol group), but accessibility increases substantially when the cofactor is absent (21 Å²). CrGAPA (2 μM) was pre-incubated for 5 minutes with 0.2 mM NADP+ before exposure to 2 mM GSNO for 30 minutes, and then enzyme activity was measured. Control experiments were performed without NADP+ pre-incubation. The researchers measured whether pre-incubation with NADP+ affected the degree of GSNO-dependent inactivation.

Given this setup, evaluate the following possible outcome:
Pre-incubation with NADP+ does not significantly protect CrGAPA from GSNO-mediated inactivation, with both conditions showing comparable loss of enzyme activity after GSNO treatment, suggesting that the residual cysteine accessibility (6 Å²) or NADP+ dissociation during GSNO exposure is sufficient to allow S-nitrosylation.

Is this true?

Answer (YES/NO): NO